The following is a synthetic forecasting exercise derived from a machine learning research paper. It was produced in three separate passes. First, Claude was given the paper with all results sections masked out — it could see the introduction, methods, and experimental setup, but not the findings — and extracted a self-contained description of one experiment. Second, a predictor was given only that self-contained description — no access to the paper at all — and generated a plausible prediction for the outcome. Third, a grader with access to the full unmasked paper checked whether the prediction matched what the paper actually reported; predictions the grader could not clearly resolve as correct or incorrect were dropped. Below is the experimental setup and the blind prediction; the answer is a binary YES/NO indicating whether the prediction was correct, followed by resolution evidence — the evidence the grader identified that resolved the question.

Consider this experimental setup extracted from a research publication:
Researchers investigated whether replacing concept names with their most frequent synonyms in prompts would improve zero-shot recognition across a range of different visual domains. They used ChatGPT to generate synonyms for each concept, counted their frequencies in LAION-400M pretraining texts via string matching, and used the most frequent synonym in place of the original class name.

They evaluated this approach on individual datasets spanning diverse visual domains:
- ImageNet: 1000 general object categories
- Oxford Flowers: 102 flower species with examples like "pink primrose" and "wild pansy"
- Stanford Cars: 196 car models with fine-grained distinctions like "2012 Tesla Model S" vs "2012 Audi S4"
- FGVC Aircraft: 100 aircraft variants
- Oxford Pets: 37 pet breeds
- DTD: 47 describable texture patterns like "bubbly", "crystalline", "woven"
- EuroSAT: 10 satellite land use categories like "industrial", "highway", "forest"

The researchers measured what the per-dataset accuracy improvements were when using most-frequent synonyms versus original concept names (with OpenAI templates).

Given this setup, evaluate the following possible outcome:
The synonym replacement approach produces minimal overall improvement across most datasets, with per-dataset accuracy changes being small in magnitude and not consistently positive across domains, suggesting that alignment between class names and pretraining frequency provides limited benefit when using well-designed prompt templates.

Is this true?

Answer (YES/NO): NO